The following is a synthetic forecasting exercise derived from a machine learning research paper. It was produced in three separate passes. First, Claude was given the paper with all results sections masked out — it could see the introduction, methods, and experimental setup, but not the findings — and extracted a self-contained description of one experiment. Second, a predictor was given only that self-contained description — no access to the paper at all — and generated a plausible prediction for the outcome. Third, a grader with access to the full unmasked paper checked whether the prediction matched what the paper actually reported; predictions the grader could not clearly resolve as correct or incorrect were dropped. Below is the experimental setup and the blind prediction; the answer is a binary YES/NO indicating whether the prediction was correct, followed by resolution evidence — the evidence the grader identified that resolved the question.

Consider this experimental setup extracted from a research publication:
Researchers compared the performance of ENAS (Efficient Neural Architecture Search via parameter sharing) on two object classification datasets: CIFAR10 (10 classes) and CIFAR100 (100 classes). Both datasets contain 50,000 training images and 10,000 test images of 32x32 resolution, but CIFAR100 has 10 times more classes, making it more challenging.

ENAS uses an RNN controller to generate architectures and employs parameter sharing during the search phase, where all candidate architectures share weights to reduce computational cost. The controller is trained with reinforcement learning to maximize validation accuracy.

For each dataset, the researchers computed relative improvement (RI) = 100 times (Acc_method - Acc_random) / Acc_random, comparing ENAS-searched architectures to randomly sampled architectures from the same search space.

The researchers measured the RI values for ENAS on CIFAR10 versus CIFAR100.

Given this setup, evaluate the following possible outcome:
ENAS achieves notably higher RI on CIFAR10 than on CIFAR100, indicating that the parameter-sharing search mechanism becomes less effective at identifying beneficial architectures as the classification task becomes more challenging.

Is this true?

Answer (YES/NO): YES